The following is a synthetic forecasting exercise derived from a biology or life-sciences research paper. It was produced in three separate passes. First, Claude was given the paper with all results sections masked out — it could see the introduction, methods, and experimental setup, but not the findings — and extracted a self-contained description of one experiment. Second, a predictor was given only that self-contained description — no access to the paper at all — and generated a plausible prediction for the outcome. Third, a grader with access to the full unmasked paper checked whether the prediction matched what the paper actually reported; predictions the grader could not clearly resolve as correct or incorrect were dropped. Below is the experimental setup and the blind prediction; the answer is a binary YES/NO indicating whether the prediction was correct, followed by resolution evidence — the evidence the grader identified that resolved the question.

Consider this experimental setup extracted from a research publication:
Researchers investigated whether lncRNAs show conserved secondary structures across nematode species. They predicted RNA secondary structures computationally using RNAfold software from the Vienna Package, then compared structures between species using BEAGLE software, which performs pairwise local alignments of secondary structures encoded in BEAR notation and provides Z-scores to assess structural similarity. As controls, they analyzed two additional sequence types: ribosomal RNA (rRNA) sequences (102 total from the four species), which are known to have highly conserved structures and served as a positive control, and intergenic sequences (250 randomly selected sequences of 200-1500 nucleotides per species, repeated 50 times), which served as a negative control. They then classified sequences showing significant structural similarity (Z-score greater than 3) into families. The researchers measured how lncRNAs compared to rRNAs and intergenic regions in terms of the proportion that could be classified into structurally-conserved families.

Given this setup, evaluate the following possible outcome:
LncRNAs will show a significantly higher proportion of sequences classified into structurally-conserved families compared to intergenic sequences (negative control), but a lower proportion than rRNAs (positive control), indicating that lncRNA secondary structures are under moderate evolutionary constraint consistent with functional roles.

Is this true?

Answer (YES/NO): NO